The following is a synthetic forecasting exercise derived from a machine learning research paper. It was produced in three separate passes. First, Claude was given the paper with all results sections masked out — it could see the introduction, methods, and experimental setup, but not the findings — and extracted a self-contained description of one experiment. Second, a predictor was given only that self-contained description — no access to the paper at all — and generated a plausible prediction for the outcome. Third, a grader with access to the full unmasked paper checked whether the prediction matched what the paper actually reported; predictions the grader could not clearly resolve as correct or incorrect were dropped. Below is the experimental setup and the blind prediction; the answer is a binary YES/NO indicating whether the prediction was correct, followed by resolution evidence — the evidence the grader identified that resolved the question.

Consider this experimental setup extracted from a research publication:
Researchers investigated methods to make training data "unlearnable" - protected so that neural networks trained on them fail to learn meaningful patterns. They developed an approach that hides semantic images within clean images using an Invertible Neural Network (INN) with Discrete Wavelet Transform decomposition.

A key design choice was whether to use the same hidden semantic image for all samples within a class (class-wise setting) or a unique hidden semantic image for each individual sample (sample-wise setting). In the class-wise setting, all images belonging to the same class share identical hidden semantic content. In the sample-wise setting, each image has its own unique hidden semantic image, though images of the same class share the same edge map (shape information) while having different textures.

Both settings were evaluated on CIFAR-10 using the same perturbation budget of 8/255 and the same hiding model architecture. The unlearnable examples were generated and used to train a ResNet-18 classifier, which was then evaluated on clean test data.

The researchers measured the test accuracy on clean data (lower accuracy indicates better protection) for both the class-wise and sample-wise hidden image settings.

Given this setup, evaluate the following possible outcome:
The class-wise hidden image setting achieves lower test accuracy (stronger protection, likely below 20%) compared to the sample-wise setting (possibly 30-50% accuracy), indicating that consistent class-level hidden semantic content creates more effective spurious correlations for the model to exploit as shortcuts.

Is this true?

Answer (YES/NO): NO